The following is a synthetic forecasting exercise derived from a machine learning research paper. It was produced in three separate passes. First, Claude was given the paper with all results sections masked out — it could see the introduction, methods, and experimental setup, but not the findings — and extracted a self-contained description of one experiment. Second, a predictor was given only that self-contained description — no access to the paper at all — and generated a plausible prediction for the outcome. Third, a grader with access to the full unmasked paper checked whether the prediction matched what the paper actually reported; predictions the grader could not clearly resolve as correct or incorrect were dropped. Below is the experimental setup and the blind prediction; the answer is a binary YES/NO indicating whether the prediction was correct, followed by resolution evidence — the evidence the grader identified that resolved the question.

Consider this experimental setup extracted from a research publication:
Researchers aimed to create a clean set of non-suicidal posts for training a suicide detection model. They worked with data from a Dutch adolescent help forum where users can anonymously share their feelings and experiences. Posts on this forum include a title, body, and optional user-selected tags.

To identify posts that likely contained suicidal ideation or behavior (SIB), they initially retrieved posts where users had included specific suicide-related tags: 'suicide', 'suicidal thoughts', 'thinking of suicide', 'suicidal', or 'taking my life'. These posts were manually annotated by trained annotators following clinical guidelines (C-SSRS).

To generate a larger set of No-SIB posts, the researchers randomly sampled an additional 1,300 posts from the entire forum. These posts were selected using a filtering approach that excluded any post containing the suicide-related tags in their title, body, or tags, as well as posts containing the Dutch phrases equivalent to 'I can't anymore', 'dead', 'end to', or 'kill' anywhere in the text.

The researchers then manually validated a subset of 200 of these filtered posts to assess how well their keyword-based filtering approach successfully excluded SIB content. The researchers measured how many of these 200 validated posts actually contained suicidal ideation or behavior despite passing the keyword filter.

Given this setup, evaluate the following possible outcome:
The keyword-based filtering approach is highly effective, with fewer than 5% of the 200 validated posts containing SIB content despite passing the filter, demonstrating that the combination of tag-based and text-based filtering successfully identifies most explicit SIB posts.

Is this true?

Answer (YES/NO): YES